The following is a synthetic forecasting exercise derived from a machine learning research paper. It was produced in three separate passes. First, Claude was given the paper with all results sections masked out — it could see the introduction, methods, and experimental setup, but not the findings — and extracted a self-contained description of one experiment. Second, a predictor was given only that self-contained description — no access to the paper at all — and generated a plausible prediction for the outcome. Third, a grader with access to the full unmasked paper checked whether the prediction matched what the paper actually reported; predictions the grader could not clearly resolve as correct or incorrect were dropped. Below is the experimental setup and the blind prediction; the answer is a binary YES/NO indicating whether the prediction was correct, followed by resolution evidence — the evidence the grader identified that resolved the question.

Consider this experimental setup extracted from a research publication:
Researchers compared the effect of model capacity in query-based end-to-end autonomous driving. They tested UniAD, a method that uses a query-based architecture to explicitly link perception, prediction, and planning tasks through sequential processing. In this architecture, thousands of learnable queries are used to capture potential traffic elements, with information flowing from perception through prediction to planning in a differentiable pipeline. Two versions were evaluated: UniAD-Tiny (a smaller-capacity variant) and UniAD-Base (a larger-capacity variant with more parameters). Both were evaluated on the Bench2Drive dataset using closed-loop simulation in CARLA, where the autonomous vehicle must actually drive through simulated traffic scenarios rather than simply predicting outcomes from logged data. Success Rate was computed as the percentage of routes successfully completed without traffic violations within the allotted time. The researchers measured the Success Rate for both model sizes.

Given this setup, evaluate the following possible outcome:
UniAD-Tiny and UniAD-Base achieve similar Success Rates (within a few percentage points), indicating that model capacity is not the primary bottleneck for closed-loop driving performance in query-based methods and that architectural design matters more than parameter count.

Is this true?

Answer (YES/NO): NO